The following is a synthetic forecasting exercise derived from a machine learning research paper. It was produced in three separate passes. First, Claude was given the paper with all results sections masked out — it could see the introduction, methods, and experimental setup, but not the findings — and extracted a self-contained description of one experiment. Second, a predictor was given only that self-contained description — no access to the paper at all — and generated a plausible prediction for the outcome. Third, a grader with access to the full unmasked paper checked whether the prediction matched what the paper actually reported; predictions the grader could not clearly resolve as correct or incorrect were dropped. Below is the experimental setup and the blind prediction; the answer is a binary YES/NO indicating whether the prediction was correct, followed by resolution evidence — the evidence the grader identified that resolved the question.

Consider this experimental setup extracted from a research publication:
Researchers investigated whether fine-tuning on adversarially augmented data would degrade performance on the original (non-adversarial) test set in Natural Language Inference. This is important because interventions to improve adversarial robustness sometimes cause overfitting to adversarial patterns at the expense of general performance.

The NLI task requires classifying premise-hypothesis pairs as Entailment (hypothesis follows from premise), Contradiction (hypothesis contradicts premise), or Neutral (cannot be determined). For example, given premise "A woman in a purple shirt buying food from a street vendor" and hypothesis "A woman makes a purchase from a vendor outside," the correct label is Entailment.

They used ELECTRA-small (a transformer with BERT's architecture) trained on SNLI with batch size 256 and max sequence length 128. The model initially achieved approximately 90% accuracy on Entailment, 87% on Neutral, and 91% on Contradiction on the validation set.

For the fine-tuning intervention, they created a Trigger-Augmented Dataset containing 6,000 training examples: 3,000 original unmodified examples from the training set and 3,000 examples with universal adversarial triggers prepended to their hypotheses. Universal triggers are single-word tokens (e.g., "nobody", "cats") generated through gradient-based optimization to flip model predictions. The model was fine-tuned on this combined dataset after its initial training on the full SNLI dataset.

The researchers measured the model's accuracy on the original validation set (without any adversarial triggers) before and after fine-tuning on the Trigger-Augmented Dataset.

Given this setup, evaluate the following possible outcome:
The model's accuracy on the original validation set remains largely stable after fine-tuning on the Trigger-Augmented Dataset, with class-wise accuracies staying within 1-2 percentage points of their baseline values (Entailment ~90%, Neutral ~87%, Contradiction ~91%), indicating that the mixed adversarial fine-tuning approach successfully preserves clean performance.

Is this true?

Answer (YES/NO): YES